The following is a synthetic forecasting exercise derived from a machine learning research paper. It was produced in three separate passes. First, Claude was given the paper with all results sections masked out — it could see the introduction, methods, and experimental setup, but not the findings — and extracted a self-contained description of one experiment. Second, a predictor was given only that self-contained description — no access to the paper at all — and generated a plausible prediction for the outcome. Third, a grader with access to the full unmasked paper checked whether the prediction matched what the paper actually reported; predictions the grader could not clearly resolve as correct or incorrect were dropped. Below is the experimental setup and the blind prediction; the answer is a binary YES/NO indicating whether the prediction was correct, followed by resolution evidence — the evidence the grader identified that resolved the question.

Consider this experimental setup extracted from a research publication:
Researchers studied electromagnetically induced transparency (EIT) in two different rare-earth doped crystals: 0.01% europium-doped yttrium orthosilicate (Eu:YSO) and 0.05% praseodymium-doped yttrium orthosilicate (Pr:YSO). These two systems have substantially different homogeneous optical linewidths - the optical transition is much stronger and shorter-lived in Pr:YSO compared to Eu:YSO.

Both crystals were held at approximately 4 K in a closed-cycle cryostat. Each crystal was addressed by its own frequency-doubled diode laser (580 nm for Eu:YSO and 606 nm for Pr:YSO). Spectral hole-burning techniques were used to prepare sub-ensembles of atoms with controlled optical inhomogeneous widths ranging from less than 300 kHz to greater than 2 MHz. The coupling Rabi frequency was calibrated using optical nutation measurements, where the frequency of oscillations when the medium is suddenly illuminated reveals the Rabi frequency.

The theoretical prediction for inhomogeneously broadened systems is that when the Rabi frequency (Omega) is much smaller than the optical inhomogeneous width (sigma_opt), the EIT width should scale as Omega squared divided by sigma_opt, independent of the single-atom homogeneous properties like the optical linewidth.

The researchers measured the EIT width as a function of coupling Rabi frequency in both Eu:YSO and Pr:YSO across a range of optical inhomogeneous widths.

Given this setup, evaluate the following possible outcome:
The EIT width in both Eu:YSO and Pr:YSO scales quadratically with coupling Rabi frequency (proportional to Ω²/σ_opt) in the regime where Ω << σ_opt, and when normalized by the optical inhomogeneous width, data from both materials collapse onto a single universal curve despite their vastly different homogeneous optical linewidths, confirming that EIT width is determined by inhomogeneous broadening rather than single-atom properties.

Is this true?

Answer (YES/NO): YES